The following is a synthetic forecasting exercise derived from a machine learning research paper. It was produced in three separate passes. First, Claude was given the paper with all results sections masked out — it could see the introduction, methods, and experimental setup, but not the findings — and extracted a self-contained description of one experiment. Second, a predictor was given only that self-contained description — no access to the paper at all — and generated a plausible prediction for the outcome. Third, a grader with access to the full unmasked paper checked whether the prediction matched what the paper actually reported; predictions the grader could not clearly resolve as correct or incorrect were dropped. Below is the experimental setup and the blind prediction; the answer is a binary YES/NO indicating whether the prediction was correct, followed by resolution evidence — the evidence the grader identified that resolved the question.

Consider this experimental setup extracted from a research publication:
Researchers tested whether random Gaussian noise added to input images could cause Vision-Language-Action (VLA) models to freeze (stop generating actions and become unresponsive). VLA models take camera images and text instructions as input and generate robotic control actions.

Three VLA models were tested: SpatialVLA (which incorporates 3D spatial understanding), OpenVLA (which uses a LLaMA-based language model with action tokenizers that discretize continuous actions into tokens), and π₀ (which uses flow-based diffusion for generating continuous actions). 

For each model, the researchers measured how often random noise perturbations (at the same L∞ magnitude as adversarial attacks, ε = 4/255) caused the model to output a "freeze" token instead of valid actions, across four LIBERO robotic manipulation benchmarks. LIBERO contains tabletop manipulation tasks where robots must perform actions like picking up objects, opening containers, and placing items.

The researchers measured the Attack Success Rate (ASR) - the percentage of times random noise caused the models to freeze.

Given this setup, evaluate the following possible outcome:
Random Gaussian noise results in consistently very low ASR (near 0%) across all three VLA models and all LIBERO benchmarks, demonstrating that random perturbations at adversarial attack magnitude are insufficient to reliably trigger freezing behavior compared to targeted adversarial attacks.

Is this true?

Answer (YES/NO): NO